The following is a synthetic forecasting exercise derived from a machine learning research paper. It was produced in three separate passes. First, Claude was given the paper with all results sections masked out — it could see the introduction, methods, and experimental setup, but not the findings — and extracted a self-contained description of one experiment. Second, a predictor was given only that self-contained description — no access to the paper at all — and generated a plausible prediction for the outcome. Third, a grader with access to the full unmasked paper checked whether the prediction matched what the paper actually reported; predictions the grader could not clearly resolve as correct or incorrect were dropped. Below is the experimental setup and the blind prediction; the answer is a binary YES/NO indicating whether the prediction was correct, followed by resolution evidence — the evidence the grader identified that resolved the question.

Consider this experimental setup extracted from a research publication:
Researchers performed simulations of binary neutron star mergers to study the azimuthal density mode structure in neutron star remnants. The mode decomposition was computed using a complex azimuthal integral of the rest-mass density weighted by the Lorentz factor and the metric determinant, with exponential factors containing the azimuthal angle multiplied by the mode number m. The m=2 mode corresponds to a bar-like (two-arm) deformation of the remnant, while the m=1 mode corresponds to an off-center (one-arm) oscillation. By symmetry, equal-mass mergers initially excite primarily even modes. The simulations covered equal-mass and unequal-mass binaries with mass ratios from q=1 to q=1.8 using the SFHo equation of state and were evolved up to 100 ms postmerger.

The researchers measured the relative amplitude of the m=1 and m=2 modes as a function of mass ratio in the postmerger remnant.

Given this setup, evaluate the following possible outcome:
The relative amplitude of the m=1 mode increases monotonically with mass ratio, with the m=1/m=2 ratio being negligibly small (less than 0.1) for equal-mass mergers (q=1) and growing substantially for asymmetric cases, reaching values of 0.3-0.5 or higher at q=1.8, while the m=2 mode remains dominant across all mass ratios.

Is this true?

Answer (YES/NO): NO